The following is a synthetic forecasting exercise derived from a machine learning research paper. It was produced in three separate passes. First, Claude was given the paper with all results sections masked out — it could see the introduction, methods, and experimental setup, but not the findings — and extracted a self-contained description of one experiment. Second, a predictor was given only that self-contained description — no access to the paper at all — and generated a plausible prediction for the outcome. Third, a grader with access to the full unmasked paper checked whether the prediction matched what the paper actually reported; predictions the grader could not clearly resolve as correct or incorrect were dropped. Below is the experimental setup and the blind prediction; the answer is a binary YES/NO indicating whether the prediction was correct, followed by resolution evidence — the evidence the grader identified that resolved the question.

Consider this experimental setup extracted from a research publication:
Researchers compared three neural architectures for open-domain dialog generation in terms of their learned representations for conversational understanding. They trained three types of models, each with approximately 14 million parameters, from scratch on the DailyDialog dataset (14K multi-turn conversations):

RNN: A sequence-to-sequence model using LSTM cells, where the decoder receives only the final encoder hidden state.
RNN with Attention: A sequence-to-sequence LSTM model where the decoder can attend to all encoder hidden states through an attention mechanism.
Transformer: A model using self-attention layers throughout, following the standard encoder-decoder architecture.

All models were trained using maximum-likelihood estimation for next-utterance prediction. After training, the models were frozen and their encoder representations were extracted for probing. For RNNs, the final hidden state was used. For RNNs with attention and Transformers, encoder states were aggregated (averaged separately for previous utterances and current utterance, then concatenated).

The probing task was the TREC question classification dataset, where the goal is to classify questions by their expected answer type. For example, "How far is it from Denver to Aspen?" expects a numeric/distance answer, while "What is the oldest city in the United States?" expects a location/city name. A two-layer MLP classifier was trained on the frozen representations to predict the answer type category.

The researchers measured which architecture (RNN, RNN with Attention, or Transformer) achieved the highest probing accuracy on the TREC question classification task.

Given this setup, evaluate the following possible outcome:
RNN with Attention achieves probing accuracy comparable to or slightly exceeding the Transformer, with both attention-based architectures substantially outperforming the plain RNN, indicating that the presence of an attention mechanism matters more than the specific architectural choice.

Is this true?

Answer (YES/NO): NO